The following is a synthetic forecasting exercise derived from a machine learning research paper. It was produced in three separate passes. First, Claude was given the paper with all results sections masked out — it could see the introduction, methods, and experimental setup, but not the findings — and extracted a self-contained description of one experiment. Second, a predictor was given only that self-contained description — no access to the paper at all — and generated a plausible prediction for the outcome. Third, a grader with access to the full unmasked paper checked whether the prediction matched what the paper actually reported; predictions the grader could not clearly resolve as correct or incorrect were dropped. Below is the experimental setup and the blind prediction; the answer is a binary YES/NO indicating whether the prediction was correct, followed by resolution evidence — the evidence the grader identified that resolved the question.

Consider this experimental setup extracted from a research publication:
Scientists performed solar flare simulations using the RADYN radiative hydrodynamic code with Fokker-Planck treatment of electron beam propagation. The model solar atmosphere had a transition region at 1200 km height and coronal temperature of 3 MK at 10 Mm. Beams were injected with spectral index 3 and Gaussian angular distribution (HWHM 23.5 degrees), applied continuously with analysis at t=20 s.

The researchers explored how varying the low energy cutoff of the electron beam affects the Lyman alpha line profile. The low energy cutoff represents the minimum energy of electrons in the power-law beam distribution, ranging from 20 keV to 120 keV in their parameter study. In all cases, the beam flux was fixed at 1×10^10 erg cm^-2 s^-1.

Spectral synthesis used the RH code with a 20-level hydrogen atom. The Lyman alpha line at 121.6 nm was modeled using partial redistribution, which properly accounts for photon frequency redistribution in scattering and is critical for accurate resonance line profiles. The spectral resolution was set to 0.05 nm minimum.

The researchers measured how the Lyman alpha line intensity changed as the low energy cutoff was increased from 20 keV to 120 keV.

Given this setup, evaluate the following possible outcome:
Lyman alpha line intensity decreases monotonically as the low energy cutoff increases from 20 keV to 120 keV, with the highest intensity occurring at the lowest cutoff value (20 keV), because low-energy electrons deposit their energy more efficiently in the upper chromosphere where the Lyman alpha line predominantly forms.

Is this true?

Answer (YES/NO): YES